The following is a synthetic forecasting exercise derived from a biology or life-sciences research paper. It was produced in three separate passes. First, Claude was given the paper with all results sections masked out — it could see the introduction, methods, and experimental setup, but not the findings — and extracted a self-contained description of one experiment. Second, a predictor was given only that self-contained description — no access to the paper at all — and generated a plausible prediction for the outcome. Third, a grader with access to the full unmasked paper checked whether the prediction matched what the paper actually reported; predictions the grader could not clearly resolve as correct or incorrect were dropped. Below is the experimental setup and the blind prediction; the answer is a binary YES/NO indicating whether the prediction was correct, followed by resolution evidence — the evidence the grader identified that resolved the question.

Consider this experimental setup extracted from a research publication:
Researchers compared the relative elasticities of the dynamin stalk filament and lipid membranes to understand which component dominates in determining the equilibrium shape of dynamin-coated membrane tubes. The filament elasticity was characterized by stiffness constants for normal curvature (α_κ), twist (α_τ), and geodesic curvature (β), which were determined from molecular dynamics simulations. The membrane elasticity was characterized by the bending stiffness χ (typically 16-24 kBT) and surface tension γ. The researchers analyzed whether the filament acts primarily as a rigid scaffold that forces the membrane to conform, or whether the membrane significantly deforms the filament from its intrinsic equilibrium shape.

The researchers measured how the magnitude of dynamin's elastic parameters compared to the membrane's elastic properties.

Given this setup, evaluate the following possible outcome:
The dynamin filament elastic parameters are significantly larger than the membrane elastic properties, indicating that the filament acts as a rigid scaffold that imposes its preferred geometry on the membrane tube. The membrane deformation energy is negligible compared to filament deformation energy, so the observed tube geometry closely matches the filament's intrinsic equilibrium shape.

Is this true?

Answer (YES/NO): NO